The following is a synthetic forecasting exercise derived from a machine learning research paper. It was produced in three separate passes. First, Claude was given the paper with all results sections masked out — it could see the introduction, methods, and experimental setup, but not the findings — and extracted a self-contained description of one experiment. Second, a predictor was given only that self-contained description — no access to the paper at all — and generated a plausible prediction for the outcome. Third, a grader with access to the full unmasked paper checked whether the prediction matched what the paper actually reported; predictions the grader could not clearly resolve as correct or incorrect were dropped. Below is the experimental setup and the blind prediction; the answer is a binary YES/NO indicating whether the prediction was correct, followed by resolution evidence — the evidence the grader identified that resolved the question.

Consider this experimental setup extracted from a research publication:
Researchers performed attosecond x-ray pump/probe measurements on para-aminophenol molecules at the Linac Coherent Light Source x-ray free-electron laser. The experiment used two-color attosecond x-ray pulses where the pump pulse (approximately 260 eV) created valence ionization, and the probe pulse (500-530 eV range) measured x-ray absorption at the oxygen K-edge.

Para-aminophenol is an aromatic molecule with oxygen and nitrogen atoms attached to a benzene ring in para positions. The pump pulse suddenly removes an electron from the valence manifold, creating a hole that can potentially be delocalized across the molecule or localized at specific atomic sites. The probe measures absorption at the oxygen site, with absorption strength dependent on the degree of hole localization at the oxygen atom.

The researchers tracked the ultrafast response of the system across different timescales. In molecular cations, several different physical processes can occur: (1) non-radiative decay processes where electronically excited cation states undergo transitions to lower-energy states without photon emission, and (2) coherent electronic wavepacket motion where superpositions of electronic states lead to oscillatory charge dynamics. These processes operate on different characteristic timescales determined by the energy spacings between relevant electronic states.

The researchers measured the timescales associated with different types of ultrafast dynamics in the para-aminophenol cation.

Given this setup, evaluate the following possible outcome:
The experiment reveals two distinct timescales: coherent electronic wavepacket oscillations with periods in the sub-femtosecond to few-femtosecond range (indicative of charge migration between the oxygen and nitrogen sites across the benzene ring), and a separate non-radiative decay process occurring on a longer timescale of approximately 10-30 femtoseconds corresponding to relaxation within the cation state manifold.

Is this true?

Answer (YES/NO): NO